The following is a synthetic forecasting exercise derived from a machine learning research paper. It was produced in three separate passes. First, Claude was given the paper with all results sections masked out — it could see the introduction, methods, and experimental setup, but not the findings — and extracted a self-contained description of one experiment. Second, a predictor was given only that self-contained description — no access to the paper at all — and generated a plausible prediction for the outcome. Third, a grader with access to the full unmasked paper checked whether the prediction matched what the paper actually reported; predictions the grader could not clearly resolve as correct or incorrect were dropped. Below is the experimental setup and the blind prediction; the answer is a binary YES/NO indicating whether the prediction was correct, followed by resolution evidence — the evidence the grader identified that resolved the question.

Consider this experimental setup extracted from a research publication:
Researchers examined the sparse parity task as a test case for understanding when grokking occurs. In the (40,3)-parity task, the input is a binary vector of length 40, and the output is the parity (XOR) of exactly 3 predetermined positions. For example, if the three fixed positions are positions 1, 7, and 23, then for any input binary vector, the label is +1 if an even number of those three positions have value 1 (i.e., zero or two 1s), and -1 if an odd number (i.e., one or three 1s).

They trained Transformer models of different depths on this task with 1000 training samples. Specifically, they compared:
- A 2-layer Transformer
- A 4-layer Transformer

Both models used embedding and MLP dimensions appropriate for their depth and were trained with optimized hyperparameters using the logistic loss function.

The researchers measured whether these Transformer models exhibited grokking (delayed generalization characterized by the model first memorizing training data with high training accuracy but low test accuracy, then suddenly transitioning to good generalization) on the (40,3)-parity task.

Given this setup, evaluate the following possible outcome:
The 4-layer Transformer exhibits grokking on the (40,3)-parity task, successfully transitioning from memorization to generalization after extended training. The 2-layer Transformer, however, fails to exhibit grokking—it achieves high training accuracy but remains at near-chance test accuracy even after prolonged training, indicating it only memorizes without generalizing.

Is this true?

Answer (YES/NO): NO